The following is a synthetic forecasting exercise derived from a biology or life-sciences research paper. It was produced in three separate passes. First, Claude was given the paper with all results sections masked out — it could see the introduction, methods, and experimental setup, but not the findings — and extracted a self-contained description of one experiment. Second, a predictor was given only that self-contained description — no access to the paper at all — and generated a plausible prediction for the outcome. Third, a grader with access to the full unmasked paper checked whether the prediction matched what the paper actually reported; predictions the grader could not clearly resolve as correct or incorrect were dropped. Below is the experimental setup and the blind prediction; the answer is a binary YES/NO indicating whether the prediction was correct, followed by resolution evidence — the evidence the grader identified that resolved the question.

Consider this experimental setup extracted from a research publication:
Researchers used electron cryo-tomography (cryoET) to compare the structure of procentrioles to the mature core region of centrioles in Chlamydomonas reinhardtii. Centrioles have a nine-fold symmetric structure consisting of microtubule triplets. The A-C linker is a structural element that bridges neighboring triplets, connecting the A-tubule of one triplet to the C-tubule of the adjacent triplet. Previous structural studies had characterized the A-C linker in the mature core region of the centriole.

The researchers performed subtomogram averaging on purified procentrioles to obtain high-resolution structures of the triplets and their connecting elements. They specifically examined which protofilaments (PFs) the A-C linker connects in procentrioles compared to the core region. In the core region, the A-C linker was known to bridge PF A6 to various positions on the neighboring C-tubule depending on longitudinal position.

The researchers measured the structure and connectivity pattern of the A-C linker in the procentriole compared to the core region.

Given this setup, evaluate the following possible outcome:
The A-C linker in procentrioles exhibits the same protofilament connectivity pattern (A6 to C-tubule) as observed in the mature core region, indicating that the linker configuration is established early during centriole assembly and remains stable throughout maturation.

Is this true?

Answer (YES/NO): NO